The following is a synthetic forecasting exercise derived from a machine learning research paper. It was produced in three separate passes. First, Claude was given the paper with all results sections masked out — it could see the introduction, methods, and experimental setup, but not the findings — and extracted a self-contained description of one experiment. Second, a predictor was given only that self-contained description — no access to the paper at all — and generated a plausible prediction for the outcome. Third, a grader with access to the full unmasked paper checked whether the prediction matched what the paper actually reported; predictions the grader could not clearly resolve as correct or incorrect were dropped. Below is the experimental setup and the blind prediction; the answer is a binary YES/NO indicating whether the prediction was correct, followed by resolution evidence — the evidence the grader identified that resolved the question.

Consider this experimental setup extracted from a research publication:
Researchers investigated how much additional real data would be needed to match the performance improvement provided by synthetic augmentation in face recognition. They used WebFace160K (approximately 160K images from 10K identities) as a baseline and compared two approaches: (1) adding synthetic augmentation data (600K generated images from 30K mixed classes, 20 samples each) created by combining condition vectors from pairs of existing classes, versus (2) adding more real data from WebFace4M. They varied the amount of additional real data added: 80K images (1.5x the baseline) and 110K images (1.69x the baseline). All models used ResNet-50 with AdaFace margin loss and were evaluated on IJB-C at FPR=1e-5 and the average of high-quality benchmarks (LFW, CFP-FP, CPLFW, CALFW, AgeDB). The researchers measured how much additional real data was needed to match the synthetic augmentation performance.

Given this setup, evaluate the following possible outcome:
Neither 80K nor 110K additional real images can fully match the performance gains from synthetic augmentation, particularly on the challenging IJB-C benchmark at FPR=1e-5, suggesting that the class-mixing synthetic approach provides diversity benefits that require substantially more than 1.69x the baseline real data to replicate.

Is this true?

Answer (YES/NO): NO